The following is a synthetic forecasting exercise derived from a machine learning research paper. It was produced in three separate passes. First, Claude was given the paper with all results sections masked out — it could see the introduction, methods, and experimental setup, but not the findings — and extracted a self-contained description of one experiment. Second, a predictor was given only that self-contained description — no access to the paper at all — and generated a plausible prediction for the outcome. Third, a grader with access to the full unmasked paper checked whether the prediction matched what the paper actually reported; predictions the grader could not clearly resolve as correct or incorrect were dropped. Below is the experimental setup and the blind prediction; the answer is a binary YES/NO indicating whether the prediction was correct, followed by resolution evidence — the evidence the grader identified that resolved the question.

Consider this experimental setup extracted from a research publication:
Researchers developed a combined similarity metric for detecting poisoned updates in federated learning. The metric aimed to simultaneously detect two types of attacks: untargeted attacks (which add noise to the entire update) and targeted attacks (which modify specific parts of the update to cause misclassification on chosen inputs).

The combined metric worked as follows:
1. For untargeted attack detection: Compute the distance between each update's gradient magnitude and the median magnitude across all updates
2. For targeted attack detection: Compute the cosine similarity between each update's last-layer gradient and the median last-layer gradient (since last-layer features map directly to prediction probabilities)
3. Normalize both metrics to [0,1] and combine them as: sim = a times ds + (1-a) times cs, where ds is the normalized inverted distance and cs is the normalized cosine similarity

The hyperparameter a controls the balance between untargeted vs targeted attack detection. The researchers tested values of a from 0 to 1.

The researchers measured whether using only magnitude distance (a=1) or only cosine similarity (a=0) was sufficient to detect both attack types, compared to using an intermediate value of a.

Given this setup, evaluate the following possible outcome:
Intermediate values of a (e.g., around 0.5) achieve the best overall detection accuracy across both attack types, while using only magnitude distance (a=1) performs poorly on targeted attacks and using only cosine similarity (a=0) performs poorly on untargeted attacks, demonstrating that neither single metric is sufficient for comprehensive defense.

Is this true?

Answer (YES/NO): NO